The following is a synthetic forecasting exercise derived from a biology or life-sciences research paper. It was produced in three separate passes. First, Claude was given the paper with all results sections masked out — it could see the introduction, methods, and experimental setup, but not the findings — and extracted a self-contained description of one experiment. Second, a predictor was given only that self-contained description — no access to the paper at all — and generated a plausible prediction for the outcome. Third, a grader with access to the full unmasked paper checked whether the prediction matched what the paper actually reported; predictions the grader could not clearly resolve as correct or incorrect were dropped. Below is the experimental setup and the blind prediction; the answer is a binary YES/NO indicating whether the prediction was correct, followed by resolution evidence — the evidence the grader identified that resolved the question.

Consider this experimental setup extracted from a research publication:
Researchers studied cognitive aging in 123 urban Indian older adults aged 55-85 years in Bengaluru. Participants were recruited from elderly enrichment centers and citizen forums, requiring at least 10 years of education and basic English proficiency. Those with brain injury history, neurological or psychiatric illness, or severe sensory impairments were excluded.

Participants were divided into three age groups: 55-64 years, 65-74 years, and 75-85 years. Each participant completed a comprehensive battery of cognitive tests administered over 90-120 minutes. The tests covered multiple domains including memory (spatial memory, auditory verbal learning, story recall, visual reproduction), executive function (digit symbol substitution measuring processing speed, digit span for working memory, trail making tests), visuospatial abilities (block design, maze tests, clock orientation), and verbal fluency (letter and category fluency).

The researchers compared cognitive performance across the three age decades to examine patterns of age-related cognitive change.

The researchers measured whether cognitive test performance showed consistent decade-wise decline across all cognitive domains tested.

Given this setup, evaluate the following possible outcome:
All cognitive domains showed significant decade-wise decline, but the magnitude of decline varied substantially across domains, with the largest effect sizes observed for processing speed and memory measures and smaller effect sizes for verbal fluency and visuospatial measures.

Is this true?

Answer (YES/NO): NO